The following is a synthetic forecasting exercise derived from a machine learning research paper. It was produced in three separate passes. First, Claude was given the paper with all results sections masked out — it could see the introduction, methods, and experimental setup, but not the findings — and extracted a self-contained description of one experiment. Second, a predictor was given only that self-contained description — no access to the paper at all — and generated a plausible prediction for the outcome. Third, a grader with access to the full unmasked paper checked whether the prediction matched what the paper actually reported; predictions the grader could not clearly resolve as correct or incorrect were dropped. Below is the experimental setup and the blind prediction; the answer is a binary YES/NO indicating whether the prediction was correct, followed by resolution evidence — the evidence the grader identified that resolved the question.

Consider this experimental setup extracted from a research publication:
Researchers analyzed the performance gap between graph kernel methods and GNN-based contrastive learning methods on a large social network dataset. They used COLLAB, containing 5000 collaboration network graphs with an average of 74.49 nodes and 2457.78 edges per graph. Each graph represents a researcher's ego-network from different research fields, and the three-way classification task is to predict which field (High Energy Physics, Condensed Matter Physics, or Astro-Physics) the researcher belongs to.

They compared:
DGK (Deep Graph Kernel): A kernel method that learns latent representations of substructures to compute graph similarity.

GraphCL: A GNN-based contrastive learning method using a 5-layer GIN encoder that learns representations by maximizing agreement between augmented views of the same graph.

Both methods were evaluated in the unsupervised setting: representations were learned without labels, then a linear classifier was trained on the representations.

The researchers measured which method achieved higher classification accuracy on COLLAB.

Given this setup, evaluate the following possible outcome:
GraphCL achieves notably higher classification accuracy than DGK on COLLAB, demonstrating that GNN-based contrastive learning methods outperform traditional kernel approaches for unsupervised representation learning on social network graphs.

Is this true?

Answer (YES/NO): YES